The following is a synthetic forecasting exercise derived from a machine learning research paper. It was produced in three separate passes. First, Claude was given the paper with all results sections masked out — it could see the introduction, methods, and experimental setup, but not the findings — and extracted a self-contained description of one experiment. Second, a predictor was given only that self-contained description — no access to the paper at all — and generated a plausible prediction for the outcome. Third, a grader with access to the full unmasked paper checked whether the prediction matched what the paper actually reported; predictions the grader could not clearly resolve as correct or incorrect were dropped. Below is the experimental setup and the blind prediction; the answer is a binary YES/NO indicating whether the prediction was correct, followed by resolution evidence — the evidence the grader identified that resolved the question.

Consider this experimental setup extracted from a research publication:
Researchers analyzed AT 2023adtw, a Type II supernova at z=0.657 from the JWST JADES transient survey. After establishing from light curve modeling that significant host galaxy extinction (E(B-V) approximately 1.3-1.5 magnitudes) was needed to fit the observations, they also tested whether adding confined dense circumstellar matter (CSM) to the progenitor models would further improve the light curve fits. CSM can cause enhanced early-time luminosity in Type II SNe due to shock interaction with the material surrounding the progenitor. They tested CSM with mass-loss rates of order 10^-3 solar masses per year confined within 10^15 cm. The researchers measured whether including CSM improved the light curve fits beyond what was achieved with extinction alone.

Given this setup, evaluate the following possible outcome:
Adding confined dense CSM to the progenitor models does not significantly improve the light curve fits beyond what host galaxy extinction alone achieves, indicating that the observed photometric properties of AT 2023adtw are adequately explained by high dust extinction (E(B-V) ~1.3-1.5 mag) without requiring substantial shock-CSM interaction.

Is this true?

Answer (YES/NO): YES